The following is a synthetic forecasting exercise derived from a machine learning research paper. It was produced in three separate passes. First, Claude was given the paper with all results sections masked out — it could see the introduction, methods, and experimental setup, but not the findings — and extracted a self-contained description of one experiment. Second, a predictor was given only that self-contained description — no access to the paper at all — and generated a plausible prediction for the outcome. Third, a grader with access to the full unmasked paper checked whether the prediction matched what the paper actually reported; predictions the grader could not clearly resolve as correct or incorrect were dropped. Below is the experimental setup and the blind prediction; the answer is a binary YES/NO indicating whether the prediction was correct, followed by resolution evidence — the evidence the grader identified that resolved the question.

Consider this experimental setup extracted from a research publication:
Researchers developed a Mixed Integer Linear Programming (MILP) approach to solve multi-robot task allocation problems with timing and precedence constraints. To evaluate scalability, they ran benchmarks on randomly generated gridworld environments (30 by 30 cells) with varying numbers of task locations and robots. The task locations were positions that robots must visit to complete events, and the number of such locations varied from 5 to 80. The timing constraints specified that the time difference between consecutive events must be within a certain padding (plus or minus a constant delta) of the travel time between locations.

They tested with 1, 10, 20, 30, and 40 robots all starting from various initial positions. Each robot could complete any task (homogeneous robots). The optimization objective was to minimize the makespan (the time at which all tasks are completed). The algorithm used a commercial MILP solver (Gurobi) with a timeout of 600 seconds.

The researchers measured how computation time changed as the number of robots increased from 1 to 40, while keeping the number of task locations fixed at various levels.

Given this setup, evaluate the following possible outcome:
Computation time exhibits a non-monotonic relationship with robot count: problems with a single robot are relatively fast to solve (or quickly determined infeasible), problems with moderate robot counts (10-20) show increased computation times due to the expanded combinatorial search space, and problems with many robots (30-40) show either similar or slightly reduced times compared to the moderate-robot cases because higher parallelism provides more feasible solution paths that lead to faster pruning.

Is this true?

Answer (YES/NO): NO